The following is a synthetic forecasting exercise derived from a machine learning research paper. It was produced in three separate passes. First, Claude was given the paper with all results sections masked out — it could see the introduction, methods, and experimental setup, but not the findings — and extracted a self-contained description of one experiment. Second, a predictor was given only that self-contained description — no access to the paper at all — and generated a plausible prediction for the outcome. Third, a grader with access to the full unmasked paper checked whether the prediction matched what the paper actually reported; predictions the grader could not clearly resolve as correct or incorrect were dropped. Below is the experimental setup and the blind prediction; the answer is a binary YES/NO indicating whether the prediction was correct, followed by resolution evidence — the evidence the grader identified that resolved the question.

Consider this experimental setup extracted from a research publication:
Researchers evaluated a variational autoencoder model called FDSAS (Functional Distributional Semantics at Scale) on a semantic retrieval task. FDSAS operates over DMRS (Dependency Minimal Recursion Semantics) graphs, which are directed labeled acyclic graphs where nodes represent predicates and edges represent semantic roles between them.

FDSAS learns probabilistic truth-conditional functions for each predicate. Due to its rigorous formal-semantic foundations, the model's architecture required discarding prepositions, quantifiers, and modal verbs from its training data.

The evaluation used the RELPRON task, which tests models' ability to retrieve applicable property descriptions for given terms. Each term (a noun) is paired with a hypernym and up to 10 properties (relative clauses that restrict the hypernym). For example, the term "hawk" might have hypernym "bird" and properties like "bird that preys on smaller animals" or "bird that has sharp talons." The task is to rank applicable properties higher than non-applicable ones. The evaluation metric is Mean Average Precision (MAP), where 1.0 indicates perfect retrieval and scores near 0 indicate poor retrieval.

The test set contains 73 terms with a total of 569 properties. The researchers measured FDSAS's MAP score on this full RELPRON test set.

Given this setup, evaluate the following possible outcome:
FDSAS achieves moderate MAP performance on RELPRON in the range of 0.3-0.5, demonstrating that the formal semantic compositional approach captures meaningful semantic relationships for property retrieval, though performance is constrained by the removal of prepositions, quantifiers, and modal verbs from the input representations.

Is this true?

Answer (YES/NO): NO